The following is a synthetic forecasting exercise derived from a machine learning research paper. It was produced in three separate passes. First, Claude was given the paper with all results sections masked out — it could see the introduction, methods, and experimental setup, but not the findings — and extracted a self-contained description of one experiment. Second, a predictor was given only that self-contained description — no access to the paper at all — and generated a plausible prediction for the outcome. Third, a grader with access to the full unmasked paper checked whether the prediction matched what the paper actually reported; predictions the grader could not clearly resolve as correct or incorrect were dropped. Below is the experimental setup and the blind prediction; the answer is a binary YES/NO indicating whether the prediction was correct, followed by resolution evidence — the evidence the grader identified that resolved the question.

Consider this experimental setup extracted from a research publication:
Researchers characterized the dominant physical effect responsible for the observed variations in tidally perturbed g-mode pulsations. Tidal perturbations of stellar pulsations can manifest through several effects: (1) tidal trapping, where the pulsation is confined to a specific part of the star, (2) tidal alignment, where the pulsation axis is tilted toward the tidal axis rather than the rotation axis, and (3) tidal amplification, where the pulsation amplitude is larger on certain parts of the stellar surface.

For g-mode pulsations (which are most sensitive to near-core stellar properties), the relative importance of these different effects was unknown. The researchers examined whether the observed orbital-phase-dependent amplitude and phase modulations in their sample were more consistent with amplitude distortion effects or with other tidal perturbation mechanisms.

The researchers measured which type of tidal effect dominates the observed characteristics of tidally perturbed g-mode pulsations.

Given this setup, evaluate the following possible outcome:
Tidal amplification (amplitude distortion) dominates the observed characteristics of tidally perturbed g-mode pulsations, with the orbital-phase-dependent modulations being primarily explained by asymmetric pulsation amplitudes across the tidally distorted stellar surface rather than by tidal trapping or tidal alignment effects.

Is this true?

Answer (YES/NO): YES